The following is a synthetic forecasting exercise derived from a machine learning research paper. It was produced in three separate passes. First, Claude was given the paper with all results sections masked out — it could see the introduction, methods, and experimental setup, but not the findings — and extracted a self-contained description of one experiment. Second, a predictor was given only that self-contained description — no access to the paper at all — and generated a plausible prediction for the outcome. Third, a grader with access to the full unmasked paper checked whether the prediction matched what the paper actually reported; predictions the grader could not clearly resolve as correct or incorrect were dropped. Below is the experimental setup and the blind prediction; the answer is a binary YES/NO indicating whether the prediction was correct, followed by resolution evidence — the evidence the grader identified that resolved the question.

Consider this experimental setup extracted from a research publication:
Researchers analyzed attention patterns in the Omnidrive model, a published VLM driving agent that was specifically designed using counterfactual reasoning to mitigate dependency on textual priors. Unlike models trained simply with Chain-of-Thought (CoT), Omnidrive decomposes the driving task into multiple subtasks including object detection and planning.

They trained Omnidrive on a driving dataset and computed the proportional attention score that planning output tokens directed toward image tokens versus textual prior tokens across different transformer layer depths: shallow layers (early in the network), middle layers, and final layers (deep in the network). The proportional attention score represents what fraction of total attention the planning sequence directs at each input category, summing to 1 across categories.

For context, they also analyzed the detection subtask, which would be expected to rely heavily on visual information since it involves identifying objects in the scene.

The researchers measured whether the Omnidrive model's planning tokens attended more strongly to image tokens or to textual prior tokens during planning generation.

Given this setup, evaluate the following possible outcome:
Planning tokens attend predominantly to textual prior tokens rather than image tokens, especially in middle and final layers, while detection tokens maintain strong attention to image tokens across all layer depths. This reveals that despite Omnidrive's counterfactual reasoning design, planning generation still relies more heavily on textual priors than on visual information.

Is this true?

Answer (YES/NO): YES